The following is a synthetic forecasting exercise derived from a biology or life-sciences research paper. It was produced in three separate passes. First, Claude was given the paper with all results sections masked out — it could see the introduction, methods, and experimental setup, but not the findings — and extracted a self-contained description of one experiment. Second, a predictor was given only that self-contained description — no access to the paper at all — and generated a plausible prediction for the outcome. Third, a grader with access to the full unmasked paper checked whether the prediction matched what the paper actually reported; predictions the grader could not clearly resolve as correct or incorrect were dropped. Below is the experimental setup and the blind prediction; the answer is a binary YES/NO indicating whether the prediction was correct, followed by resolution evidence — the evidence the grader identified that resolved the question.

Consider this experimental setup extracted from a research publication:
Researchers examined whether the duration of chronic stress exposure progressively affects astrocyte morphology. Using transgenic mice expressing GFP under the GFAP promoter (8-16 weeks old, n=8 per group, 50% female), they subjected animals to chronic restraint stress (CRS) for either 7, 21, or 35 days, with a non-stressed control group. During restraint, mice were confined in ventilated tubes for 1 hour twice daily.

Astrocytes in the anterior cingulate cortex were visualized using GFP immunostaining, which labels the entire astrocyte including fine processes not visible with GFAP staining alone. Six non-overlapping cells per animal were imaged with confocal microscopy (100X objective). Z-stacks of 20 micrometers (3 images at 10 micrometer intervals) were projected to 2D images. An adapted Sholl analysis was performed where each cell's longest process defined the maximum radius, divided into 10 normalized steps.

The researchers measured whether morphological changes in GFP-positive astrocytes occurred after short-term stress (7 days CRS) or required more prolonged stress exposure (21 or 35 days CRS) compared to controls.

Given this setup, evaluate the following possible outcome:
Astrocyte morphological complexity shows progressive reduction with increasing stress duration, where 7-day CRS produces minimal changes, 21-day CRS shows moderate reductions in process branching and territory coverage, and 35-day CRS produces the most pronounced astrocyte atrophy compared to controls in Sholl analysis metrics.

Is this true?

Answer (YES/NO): NO